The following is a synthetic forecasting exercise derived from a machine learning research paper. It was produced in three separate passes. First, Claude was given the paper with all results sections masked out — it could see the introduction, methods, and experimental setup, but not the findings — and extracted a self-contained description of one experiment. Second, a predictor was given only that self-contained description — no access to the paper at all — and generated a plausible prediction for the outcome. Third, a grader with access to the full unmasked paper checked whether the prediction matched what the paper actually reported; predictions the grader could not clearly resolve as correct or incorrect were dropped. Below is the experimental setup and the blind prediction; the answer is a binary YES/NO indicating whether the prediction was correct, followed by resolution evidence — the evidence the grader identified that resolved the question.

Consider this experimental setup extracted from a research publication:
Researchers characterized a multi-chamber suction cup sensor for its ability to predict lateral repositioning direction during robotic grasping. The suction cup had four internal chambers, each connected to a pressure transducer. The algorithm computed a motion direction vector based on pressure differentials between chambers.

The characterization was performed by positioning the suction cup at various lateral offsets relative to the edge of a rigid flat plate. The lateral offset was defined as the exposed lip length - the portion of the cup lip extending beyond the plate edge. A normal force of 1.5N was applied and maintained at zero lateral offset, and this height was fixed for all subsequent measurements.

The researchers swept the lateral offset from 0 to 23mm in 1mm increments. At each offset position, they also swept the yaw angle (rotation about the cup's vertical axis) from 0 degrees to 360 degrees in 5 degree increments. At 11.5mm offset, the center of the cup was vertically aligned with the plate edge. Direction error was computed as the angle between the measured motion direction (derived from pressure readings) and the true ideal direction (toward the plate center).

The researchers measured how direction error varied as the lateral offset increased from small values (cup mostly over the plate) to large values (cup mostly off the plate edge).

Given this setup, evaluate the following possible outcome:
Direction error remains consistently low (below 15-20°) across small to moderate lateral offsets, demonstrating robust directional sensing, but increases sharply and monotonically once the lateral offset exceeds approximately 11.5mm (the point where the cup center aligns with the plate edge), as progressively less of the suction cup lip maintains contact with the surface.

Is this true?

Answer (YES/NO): NO